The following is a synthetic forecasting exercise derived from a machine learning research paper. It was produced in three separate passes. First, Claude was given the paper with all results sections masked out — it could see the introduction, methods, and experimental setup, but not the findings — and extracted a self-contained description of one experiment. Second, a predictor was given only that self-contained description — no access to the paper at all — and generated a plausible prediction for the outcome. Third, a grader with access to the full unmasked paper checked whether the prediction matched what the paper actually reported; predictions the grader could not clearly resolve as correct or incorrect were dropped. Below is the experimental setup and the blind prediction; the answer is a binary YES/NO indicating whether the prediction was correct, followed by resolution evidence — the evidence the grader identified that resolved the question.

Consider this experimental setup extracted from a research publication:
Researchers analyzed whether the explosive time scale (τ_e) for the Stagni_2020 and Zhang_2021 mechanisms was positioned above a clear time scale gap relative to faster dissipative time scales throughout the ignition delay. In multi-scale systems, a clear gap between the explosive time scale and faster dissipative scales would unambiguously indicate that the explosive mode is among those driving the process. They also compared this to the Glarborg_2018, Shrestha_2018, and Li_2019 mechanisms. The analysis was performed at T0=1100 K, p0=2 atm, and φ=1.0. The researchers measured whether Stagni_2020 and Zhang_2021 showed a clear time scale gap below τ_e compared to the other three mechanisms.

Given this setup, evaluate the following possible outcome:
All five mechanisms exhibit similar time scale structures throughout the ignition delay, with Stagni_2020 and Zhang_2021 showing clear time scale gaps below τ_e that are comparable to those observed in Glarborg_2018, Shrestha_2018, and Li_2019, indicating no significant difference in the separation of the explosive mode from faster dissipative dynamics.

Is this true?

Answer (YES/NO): NO